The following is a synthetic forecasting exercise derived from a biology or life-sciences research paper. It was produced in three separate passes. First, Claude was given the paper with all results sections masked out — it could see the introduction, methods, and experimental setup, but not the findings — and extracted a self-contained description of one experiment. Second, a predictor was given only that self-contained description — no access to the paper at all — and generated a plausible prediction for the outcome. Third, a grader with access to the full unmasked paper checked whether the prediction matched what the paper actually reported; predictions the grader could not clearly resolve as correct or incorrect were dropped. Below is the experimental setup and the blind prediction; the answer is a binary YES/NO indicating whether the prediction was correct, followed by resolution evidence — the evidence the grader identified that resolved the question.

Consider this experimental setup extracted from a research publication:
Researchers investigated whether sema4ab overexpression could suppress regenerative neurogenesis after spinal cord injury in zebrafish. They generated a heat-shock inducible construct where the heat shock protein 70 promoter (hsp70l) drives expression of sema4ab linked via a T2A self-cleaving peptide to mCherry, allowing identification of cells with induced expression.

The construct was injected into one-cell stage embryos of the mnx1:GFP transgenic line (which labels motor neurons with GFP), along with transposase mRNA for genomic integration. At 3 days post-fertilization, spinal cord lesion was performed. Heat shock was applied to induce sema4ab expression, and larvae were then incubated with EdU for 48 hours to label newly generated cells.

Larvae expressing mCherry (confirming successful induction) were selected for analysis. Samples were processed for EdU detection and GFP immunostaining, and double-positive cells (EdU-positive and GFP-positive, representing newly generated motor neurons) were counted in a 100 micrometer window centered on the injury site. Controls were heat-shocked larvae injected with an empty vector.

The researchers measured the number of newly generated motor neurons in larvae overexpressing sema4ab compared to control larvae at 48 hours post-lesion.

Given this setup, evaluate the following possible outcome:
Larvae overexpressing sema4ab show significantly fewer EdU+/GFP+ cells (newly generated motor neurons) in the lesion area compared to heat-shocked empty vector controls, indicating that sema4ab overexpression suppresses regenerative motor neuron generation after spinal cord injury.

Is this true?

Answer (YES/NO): NO